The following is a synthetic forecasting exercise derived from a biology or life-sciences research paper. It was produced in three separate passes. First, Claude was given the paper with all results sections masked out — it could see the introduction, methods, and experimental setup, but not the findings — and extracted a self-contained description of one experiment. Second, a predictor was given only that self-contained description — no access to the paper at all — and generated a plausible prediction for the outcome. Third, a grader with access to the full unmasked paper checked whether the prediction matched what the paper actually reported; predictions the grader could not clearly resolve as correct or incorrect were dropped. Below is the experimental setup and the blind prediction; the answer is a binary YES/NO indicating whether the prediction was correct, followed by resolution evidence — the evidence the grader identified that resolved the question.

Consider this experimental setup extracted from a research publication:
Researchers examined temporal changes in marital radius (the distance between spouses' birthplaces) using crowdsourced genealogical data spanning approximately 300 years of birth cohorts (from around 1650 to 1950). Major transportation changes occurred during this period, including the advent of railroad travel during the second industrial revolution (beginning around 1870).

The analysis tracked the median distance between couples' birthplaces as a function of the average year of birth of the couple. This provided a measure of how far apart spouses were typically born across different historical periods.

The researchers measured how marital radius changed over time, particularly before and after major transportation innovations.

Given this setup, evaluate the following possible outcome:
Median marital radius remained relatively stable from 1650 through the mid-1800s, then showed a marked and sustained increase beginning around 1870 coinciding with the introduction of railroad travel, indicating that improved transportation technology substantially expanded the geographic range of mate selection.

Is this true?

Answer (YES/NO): NO